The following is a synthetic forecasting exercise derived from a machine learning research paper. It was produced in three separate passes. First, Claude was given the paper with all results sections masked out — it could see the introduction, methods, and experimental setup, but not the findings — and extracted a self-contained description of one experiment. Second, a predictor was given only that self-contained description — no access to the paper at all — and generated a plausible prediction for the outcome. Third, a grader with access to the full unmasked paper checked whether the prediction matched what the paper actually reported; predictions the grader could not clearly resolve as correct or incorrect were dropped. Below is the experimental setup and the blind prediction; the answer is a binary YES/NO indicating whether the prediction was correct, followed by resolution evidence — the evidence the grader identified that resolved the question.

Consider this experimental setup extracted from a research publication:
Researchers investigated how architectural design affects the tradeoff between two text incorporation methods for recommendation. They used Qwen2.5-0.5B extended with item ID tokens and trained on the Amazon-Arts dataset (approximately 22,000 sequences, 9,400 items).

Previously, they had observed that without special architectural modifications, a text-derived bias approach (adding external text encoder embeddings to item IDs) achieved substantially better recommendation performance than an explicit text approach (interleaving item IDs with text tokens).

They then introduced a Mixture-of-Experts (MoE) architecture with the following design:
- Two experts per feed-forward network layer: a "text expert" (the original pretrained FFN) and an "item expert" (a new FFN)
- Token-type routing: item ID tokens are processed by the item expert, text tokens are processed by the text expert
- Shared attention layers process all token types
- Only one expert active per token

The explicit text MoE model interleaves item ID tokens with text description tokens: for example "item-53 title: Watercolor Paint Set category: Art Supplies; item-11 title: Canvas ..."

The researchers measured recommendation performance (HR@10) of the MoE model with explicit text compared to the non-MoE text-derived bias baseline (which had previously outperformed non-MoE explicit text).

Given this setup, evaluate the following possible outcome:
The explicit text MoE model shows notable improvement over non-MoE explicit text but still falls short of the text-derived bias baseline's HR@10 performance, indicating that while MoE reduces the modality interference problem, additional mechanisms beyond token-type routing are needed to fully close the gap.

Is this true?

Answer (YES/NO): NO